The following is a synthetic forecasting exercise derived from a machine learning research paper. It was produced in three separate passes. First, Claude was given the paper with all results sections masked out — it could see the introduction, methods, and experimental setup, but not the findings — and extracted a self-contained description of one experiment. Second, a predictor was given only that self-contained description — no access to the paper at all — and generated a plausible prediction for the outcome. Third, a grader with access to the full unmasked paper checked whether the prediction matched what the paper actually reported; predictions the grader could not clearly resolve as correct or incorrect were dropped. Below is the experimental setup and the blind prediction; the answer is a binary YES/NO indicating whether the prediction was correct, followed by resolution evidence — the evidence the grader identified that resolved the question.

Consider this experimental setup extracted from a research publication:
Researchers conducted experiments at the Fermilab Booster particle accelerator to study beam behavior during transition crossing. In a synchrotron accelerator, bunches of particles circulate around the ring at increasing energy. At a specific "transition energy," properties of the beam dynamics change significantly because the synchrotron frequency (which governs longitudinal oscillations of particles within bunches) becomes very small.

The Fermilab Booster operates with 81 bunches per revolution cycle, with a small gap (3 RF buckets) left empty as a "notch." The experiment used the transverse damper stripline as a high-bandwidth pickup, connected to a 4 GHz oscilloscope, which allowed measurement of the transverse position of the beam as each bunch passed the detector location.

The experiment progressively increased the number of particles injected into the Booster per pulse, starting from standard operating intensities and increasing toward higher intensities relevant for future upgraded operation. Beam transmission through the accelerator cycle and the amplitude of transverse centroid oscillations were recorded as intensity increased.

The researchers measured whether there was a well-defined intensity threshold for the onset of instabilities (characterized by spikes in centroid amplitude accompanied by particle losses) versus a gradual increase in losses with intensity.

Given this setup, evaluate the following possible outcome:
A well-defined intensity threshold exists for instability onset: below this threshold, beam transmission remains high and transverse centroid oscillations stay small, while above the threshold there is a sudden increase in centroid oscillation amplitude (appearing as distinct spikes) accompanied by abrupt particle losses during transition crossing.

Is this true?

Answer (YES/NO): YES